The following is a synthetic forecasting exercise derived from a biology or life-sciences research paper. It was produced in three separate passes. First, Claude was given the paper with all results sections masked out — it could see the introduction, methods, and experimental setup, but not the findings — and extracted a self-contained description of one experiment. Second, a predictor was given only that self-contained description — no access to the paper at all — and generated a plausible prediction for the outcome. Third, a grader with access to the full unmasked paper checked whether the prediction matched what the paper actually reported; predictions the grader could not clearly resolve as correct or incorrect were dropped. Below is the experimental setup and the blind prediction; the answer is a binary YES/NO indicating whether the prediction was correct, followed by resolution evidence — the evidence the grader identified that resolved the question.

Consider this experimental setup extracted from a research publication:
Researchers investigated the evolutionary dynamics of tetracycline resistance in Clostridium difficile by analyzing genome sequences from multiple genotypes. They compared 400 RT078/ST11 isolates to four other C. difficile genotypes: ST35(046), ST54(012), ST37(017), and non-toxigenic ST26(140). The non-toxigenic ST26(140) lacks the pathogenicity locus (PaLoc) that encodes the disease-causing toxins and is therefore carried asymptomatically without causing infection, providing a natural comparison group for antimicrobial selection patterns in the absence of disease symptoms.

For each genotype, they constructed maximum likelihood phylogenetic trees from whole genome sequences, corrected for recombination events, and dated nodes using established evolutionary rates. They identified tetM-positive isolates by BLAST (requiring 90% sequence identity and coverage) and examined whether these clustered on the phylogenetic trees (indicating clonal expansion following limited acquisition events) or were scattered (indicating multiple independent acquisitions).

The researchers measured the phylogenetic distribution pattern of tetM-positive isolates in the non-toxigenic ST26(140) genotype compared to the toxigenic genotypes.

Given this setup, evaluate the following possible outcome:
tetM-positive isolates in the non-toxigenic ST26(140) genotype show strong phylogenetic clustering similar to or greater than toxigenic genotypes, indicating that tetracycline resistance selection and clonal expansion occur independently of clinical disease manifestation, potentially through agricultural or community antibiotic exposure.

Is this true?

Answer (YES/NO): YES